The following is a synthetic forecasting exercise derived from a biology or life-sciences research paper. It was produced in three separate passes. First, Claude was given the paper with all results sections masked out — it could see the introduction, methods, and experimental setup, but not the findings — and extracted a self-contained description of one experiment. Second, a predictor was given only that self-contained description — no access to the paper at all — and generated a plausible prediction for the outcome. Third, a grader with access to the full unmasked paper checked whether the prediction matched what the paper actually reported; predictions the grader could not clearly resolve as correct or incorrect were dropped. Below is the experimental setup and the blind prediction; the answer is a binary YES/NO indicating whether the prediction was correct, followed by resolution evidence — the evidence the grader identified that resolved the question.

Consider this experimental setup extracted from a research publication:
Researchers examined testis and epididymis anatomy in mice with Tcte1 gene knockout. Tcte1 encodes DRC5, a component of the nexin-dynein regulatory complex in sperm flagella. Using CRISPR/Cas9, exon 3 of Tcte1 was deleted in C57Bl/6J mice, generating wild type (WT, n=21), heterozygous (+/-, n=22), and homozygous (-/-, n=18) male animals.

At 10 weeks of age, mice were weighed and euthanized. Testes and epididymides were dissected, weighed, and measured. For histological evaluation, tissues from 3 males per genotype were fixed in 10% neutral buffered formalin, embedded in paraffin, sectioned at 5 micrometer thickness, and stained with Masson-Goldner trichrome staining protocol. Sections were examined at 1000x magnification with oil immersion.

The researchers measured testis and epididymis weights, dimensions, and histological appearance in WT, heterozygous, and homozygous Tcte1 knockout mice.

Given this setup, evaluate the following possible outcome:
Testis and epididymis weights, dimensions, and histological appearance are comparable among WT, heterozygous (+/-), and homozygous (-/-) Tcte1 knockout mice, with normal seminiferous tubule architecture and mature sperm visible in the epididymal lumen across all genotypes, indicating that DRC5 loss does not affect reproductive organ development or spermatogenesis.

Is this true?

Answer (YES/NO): NO